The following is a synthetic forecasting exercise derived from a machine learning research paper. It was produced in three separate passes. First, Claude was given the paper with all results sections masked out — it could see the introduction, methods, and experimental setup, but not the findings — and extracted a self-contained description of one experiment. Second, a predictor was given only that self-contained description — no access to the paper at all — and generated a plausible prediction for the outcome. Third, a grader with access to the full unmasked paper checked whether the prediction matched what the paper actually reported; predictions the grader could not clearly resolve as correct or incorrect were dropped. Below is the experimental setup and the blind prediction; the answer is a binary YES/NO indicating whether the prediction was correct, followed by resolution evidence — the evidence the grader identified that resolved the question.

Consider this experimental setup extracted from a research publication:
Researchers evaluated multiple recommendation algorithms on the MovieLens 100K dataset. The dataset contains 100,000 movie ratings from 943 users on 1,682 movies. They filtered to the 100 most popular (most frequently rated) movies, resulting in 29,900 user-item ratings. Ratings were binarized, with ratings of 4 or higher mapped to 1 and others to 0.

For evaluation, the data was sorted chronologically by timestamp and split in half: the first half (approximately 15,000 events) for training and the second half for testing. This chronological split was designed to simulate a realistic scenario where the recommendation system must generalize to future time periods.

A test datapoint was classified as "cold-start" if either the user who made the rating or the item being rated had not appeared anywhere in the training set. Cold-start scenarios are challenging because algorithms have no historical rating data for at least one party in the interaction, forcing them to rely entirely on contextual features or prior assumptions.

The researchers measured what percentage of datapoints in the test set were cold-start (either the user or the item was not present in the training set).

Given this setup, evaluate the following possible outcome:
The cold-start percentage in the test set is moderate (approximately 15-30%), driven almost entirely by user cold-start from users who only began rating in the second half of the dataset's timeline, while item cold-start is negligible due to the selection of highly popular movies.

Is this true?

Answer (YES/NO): NO